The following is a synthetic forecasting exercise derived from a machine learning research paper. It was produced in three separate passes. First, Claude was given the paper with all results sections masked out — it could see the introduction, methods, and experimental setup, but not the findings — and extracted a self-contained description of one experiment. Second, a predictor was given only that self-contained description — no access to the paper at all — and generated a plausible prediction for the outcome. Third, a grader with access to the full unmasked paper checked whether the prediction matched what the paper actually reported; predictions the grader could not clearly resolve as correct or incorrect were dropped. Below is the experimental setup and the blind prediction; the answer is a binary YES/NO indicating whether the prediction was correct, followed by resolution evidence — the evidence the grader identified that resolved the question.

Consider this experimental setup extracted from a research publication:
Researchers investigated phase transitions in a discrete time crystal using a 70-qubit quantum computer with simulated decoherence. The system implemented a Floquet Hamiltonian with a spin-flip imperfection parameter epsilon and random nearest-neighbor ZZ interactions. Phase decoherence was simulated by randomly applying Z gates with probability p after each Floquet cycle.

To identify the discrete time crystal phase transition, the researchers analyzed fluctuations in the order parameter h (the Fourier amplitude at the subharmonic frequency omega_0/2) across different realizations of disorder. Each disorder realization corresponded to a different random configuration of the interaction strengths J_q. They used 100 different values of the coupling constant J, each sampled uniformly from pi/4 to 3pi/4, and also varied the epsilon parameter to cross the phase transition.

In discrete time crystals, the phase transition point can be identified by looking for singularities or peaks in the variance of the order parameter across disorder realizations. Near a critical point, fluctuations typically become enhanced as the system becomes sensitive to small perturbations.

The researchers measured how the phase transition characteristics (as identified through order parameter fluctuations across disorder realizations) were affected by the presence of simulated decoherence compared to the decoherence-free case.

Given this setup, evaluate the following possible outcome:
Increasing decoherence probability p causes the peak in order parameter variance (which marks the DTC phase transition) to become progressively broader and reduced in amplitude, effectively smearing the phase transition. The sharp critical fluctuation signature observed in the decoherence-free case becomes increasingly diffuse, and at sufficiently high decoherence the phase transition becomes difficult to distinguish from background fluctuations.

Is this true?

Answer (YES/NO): NO